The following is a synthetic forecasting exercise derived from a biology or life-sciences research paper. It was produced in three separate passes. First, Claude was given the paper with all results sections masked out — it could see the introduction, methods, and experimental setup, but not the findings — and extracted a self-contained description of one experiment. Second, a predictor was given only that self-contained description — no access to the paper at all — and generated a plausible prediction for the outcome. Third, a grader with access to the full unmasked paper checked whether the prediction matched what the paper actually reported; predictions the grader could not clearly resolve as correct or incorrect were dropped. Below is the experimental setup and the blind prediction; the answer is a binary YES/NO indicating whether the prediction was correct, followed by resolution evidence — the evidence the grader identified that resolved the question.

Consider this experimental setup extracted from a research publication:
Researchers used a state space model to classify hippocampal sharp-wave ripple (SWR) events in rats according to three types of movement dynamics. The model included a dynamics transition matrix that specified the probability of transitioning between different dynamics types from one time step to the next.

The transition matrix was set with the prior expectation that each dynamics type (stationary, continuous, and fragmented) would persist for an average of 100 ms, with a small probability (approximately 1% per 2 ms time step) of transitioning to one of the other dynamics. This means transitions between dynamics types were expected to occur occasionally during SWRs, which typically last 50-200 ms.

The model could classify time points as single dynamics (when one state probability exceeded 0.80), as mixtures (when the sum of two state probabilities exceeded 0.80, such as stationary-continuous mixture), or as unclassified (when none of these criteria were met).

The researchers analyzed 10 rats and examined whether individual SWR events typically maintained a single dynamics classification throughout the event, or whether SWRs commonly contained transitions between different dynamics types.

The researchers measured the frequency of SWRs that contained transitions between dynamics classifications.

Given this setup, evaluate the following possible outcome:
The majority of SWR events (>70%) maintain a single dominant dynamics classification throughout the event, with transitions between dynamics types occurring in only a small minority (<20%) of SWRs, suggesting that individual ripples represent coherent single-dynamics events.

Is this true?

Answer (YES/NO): NO